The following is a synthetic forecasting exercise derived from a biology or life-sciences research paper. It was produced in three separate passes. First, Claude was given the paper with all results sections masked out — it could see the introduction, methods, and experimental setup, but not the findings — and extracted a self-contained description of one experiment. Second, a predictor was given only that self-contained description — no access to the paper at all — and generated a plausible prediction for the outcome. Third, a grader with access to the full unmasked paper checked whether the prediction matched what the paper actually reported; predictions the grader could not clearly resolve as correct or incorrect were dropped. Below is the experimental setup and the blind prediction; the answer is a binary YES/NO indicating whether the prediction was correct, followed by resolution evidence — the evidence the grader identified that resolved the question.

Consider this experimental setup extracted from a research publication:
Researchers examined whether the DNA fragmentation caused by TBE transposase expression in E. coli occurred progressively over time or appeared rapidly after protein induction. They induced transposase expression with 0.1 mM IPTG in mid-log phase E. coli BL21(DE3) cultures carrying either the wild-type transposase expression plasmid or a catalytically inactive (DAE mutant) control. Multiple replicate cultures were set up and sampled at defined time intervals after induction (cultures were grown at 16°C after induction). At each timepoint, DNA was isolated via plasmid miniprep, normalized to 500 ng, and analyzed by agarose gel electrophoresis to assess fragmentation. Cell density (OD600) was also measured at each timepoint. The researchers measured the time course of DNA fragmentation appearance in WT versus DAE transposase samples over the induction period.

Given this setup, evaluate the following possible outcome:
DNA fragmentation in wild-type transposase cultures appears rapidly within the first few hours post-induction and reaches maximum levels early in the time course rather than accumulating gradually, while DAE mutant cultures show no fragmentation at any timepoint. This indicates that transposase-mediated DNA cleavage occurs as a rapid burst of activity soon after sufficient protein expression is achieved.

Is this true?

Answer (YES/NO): NO